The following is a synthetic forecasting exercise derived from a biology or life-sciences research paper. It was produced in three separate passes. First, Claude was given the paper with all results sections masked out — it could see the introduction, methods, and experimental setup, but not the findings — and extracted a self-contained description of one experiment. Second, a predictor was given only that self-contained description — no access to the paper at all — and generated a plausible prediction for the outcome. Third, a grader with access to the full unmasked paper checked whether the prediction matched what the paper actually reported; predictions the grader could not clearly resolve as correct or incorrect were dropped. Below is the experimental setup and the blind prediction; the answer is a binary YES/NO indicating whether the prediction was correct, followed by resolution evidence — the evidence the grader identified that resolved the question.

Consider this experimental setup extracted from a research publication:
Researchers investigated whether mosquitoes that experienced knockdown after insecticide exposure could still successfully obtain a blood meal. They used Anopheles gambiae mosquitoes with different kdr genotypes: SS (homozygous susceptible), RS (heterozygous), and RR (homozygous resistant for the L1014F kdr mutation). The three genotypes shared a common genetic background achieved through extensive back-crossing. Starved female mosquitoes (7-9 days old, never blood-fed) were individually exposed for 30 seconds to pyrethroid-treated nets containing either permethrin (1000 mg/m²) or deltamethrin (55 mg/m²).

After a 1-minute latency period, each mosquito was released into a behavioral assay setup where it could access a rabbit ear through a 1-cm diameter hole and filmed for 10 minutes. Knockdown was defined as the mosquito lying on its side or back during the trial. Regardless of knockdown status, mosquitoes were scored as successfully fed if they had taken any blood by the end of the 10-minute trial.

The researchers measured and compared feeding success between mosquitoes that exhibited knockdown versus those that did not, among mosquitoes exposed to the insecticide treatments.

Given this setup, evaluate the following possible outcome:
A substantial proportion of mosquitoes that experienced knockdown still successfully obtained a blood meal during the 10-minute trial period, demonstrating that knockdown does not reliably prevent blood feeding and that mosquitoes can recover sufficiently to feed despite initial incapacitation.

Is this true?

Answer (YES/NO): NO